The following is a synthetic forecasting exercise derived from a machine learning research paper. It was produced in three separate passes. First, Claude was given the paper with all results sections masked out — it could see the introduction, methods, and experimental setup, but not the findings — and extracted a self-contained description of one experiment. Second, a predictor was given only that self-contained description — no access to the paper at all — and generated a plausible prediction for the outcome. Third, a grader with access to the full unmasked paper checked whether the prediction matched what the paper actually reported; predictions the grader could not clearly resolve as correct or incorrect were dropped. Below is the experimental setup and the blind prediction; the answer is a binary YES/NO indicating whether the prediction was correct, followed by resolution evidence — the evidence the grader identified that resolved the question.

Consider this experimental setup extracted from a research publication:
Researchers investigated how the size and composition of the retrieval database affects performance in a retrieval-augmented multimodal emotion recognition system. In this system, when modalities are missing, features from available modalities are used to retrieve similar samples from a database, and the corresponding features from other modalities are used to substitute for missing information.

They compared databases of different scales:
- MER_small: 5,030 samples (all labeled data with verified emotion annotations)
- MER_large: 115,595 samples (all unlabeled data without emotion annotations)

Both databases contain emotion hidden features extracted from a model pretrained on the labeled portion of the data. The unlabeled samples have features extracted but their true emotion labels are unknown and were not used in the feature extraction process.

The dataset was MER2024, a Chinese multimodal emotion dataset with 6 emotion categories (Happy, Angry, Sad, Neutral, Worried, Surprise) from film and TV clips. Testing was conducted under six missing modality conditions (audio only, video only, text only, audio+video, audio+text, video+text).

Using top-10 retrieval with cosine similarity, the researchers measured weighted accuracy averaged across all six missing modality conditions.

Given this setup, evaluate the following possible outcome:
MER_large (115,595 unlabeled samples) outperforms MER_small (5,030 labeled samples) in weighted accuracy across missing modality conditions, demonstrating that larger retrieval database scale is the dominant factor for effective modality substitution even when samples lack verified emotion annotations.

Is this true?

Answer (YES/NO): NO